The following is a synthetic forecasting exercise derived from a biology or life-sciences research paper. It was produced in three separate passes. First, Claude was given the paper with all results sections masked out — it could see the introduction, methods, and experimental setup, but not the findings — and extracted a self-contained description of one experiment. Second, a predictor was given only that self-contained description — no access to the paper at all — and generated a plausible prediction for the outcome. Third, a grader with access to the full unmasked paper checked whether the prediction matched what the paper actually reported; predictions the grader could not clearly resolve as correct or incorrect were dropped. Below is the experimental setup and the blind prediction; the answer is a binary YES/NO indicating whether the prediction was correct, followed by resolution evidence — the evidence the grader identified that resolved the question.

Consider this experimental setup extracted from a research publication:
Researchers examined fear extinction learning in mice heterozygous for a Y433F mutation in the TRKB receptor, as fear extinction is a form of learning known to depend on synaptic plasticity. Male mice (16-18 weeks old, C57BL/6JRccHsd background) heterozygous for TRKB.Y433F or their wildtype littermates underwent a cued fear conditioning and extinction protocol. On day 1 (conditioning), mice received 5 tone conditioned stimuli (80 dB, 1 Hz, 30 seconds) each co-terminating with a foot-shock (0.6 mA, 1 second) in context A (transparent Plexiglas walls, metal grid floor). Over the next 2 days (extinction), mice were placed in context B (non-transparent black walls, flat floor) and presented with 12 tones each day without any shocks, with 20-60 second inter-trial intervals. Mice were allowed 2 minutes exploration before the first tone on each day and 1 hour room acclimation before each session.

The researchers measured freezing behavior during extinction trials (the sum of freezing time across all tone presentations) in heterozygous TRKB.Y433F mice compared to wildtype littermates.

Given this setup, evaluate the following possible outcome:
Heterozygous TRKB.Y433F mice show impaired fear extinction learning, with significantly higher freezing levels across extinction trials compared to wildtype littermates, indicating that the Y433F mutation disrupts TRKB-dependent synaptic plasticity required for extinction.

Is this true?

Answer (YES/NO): NO